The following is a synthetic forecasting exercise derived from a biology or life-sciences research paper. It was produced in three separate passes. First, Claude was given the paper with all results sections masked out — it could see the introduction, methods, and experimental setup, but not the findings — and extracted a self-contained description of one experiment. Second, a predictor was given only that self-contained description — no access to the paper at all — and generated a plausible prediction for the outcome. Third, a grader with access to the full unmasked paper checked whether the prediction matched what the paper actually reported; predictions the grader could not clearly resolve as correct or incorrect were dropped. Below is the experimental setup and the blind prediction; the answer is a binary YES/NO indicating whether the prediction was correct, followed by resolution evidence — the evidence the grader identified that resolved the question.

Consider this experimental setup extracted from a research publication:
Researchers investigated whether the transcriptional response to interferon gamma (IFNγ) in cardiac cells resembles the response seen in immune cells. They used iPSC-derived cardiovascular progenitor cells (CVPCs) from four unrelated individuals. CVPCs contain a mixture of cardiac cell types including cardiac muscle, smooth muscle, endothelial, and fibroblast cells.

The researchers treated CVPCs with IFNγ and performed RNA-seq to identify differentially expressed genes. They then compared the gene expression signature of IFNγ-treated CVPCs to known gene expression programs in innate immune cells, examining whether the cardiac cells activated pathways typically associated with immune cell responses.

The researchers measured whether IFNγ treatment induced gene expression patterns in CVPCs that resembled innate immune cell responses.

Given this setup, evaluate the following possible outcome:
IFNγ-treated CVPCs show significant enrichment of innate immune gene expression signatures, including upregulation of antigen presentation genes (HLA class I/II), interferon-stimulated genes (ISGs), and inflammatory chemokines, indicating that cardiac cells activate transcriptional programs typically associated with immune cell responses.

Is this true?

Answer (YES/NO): YES